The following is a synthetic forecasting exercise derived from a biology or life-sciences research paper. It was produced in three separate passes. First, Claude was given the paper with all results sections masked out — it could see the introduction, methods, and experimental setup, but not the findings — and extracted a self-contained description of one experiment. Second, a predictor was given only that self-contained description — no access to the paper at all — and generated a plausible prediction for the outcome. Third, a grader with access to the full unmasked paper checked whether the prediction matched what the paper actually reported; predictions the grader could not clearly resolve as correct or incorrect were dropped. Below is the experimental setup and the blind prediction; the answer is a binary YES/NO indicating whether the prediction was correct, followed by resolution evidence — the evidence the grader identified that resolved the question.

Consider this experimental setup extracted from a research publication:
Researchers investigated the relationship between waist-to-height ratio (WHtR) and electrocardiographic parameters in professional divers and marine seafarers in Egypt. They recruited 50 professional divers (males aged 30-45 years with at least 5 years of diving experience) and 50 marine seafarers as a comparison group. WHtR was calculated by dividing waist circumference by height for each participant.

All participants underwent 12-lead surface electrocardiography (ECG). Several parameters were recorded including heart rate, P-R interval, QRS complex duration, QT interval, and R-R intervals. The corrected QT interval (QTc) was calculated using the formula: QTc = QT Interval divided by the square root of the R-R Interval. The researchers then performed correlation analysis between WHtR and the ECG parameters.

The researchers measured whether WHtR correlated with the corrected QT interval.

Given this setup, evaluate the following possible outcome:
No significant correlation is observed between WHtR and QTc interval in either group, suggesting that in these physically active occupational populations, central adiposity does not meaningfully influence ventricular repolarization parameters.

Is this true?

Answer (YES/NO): NO